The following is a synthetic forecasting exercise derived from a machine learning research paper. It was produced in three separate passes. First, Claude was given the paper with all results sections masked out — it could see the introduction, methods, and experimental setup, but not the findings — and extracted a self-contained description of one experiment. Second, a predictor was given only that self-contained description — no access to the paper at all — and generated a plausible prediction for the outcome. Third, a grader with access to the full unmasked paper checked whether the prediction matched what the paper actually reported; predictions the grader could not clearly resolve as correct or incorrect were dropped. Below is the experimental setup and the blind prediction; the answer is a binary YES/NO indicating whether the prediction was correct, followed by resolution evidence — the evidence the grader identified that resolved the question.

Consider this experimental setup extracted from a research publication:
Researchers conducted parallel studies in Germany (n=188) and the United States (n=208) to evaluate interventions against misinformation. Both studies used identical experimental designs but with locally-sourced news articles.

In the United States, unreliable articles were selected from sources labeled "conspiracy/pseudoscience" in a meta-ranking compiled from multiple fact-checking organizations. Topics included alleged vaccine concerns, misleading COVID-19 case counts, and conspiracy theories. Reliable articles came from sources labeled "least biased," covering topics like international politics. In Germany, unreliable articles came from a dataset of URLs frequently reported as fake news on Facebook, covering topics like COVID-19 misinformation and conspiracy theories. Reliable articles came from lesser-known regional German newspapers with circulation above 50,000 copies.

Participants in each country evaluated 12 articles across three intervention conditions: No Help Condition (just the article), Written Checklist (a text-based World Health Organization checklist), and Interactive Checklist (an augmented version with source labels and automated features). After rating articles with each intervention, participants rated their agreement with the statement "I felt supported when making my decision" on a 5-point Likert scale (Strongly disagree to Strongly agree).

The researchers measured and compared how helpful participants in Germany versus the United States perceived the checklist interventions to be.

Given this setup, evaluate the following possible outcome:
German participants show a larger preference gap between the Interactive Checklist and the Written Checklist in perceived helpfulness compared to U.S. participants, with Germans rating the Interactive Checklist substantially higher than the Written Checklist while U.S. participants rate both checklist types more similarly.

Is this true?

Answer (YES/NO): NO